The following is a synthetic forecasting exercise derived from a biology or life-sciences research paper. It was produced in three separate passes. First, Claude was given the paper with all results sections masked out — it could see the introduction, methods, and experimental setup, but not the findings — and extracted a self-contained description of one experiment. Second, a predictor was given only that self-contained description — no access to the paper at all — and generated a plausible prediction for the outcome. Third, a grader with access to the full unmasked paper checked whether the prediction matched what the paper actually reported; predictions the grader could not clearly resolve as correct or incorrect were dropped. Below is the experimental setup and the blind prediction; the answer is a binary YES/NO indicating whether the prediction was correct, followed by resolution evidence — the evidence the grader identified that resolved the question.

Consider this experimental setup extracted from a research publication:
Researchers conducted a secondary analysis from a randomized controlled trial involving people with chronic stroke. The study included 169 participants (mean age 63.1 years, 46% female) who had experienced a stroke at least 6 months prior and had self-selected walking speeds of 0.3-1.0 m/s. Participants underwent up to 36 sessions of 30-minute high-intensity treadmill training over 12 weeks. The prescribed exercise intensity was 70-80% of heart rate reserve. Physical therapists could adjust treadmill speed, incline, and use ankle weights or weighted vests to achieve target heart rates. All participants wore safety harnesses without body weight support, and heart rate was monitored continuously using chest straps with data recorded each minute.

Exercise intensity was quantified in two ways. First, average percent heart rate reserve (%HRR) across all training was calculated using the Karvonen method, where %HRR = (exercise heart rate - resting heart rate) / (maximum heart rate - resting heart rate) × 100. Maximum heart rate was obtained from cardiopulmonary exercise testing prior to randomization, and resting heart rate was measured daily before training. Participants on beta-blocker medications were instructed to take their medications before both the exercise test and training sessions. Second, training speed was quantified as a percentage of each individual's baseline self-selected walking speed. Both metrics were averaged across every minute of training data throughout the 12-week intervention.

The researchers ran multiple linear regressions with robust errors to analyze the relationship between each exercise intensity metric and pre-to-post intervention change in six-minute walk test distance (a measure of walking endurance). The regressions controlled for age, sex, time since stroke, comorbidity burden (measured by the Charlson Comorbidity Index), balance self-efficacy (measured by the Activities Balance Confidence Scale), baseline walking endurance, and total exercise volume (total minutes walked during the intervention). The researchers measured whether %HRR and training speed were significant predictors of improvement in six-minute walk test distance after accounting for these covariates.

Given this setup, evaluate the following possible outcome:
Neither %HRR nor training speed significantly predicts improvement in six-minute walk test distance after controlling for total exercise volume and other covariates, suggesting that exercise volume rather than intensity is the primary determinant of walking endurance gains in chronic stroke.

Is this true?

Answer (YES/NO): NO